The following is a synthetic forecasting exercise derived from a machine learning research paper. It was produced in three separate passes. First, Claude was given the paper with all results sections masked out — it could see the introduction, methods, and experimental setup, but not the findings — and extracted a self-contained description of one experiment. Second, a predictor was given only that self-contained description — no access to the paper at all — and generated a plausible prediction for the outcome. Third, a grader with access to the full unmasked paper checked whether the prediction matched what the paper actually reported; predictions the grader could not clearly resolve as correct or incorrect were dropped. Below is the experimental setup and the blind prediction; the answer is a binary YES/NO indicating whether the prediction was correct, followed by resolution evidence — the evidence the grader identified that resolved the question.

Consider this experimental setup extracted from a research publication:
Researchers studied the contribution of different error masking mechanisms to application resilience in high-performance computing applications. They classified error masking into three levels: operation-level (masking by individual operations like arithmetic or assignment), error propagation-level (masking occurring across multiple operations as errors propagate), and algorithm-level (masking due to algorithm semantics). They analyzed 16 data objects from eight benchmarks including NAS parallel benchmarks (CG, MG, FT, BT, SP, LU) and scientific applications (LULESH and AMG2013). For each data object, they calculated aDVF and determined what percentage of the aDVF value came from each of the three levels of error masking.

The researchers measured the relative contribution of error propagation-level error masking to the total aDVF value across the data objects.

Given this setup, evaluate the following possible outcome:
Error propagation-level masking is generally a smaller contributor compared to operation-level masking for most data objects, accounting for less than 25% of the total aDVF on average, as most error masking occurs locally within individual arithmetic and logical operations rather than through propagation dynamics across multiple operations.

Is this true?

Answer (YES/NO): YES